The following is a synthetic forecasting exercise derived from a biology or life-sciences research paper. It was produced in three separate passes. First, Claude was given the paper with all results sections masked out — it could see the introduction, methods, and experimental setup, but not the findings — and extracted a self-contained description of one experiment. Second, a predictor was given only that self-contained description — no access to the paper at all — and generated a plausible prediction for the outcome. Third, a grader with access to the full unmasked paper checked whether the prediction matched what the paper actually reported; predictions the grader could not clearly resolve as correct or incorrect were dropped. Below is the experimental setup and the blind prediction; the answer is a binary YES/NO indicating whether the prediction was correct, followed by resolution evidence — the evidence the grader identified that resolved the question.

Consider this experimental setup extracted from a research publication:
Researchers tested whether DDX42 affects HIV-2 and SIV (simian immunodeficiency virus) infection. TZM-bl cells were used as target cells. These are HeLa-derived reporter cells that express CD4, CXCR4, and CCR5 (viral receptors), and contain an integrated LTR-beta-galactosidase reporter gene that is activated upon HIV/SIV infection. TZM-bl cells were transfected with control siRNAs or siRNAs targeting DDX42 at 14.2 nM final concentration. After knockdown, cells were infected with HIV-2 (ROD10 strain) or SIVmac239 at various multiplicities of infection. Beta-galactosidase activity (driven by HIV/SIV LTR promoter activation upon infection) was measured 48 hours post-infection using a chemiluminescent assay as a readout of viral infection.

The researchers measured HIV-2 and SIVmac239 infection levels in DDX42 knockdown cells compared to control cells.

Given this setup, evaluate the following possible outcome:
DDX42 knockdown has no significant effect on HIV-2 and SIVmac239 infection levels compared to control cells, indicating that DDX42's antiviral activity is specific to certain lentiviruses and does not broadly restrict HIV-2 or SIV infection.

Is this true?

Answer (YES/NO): NO